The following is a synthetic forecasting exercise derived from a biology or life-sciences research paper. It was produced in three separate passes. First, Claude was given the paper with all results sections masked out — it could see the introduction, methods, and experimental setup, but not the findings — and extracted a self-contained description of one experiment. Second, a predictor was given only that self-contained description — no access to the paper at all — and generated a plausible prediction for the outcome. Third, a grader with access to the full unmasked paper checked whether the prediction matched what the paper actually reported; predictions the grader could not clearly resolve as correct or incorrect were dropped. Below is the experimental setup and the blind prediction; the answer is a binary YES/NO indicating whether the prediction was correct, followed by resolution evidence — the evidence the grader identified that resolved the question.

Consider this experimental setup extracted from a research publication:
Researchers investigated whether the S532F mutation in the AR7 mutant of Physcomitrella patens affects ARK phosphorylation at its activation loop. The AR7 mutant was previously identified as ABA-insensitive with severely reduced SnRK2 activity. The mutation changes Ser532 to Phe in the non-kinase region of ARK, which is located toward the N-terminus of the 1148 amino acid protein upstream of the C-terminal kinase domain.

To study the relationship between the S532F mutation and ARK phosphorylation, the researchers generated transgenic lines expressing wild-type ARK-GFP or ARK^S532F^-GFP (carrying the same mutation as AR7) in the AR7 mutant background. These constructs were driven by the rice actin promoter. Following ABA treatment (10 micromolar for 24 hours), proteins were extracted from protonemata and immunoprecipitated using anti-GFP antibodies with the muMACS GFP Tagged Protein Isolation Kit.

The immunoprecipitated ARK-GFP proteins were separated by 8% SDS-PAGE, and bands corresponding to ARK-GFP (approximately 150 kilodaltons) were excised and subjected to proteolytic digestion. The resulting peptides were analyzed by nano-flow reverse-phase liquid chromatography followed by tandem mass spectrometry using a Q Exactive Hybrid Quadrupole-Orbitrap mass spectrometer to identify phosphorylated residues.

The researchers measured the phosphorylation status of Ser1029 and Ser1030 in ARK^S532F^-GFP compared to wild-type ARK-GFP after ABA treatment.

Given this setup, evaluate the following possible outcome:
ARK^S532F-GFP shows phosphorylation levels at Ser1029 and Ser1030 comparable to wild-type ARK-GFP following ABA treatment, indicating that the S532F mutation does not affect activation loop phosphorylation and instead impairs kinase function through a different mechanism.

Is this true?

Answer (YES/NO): NO